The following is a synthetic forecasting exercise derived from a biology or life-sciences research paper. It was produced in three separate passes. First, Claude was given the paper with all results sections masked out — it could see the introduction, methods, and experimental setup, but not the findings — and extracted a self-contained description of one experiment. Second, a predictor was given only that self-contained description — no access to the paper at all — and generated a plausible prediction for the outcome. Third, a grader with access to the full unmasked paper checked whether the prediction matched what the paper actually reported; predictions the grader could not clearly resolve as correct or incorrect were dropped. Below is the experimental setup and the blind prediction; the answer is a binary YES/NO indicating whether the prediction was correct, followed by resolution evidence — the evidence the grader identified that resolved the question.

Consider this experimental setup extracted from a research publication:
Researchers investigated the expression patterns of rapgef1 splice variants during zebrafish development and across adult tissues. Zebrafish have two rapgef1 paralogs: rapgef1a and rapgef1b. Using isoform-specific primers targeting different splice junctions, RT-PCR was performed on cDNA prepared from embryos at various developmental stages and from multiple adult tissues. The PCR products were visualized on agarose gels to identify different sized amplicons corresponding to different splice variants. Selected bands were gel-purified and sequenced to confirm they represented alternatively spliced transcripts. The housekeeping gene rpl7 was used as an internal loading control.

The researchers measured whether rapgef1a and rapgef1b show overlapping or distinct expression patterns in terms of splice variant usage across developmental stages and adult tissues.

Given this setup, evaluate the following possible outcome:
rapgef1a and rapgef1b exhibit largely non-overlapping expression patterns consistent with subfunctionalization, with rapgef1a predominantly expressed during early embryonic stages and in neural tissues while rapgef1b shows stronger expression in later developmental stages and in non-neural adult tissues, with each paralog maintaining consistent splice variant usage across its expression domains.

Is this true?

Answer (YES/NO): NO